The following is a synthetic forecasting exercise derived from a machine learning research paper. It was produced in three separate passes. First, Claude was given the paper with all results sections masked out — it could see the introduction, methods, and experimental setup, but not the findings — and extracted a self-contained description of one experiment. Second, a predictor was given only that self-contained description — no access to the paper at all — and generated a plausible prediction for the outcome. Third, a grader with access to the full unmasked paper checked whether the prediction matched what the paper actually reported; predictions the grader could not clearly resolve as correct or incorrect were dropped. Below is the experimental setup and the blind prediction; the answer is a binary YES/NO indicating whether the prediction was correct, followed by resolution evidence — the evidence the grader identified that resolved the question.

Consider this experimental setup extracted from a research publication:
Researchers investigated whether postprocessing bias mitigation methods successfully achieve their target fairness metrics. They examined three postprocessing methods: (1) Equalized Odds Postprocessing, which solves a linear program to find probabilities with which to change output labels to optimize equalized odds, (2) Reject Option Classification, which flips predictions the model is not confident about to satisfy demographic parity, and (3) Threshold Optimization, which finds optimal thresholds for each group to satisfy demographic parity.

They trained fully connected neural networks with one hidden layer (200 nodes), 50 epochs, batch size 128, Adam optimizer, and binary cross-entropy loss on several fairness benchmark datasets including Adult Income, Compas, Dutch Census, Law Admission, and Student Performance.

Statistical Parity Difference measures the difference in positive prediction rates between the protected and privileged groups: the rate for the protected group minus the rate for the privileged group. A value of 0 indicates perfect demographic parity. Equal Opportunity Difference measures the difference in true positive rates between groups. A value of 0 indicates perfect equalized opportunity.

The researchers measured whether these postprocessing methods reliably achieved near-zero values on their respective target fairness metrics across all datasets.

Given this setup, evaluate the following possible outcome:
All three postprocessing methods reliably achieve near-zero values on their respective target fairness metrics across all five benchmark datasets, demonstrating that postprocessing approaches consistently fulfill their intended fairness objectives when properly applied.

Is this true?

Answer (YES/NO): NO